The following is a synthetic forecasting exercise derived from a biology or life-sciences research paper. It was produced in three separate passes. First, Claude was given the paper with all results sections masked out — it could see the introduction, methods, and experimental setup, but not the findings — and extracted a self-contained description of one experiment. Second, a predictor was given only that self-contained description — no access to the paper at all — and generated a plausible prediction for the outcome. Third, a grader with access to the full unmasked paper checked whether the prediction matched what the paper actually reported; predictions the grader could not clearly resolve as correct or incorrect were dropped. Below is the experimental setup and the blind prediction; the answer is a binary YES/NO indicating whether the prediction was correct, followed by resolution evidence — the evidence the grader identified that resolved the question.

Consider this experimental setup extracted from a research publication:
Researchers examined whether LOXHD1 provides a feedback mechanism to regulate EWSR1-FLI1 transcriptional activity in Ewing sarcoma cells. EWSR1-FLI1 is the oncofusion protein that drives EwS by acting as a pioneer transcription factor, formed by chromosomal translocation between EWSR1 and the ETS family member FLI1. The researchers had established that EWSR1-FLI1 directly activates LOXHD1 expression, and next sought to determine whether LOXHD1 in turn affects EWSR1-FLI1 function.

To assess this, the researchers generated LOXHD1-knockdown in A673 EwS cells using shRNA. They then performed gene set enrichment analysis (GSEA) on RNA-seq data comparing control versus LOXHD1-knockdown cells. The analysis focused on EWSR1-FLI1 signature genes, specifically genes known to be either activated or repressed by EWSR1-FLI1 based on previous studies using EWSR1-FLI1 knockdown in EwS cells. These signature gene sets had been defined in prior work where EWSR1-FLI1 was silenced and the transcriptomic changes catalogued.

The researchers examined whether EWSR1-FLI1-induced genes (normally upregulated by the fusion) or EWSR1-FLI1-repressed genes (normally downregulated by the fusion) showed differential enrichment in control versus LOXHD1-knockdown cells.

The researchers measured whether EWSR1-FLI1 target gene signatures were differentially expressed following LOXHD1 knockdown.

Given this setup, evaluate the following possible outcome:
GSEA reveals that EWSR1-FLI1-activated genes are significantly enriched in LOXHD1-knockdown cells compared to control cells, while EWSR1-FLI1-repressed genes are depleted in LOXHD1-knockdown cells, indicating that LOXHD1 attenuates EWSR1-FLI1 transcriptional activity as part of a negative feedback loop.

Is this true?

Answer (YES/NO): NO